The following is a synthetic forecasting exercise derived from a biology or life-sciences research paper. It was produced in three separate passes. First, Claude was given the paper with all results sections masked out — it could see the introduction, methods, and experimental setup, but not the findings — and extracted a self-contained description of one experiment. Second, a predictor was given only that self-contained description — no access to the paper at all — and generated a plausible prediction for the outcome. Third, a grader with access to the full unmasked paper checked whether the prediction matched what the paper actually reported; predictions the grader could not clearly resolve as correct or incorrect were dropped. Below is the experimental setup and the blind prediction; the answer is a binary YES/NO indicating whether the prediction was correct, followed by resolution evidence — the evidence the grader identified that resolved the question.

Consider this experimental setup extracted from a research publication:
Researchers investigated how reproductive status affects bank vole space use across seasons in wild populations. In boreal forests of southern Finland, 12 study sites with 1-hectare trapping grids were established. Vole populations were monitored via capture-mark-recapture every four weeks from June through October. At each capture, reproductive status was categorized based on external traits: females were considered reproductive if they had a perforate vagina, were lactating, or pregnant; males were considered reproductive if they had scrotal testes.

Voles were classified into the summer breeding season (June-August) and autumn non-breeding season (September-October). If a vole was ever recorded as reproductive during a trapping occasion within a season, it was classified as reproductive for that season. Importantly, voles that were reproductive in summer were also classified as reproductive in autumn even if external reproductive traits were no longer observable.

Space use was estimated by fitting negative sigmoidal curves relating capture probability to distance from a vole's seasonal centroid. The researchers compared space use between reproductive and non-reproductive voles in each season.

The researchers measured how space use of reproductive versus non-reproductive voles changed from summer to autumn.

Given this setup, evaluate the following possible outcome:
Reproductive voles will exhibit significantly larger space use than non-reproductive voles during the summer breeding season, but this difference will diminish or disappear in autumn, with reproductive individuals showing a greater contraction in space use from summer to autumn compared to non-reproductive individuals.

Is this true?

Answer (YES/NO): NO